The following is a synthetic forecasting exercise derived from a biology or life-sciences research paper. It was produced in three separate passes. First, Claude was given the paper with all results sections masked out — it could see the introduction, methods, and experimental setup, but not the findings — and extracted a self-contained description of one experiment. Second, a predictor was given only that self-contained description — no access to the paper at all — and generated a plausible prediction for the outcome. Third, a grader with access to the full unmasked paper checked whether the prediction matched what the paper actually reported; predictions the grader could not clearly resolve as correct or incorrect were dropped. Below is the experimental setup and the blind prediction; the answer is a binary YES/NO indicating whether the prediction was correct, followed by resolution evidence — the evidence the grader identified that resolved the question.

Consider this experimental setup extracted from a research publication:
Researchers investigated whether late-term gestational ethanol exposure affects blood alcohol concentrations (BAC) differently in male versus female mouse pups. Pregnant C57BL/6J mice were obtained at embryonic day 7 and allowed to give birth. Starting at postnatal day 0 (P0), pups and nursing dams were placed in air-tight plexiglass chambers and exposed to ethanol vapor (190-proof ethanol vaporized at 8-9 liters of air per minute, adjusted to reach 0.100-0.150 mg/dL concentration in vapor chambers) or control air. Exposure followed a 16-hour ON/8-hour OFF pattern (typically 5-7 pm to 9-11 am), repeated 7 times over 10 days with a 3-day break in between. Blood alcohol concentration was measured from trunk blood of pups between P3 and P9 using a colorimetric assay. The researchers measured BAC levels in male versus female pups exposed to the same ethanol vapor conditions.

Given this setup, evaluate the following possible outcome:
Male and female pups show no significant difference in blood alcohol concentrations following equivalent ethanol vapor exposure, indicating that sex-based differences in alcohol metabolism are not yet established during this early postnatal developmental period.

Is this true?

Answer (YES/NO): YES